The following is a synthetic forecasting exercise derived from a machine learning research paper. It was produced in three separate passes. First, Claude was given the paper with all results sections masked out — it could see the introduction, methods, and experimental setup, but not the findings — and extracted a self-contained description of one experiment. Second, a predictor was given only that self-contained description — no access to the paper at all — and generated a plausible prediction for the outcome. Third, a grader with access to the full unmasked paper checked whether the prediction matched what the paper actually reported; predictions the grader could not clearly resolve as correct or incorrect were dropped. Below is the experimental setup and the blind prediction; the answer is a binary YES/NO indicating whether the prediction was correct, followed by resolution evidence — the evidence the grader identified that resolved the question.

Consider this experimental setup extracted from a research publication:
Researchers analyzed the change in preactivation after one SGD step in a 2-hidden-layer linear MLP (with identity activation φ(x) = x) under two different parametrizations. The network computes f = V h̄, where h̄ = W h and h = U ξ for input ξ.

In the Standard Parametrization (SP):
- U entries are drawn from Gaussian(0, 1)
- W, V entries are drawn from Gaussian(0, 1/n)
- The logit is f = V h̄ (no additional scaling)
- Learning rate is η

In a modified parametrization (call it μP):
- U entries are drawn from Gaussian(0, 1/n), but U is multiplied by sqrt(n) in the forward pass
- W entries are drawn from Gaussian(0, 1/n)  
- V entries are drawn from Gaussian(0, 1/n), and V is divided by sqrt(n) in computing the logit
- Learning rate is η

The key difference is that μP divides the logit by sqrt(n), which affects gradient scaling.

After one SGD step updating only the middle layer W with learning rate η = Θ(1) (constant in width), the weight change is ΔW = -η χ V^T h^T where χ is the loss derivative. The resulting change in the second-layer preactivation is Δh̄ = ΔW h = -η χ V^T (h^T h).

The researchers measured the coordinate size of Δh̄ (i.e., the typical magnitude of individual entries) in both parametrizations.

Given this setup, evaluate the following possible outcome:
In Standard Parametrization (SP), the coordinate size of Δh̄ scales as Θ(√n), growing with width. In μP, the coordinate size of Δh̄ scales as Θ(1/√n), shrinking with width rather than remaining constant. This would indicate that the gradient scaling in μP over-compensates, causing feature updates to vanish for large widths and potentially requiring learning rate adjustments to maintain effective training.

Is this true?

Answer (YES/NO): NO